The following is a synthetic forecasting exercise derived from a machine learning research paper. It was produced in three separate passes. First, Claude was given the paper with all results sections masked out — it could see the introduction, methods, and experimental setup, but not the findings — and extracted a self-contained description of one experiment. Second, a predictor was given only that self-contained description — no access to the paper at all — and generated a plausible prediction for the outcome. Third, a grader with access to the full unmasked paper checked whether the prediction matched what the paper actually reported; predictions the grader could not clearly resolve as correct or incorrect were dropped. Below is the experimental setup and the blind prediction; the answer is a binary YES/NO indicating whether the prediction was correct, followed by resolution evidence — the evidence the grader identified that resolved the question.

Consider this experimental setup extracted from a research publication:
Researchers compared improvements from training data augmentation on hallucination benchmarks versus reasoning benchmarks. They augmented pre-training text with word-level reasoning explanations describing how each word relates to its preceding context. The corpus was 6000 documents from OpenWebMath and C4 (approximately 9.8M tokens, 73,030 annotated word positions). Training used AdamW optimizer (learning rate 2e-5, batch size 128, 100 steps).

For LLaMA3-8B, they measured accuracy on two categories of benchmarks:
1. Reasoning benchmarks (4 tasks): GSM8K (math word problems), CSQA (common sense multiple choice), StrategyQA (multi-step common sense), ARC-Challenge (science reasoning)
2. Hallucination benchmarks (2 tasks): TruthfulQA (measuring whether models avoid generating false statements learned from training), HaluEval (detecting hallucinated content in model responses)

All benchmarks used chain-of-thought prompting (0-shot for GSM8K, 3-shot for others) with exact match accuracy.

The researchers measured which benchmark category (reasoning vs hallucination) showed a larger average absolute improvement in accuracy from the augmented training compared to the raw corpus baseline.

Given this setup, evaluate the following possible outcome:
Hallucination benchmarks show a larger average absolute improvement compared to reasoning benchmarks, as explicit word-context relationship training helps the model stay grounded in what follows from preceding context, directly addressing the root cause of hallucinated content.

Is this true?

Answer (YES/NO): YES